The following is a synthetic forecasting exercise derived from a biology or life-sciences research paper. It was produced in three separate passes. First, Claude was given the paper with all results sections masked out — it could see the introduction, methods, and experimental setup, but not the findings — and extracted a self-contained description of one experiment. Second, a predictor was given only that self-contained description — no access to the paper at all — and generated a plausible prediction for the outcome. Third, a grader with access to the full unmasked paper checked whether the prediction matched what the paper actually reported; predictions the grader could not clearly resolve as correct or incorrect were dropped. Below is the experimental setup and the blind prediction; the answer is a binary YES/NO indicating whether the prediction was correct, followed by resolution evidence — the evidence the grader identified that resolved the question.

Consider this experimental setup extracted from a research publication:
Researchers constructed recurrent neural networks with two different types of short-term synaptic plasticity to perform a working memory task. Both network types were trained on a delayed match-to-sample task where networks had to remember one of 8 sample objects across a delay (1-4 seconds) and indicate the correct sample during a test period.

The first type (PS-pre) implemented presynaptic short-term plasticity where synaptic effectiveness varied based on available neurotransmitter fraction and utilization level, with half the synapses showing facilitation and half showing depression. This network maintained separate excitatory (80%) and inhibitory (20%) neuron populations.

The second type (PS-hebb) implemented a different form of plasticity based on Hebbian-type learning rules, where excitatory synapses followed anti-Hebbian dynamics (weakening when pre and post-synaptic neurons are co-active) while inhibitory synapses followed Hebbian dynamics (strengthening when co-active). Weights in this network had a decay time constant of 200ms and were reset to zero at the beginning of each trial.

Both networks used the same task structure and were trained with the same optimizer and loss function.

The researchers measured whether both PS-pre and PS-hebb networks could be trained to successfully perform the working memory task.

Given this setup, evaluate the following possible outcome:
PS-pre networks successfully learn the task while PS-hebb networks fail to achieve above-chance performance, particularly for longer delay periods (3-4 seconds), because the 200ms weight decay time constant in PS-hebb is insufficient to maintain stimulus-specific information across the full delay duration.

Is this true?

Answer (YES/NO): NO